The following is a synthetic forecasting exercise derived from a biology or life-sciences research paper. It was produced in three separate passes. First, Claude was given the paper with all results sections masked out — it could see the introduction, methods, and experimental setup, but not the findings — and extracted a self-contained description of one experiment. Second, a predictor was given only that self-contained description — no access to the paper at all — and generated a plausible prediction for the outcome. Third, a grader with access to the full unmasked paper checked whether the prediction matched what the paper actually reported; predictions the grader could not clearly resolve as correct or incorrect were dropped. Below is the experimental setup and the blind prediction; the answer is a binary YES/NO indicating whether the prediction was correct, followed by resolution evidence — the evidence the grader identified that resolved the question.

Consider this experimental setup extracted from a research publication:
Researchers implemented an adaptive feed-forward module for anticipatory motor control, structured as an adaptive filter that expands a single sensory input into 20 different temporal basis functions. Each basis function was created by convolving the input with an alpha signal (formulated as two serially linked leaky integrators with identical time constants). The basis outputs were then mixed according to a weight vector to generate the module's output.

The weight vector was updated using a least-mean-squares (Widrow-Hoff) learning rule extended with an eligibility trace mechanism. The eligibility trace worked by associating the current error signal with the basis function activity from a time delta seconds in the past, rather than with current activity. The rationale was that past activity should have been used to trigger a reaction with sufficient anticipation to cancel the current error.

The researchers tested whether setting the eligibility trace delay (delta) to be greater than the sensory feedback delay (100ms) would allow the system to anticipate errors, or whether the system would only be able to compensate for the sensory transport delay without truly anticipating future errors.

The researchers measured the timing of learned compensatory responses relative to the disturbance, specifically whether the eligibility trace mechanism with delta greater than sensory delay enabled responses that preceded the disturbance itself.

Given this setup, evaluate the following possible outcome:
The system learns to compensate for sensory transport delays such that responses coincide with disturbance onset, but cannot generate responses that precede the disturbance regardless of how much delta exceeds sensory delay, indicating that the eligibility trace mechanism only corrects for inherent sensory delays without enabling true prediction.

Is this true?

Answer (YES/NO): NO